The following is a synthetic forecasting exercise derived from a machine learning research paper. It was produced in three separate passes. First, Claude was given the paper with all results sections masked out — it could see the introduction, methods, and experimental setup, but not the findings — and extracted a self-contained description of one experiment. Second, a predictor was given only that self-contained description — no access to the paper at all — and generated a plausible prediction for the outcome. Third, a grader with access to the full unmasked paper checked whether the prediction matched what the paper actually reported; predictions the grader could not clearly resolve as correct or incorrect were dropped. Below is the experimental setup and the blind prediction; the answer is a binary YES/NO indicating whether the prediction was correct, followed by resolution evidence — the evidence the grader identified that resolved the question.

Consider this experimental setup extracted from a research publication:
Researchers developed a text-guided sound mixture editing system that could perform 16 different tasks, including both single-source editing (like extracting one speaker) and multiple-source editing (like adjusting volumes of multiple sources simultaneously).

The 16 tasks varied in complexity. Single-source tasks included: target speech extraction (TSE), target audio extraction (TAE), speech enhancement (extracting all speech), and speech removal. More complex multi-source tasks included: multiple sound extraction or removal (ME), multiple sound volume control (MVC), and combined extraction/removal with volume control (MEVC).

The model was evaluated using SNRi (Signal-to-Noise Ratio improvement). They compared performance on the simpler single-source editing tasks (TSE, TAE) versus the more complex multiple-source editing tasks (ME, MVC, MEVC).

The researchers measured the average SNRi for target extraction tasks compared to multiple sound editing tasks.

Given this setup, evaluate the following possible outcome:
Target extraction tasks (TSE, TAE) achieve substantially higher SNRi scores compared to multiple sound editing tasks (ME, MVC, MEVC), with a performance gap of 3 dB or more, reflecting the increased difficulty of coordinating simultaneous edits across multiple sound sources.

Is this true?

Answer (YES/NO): YES